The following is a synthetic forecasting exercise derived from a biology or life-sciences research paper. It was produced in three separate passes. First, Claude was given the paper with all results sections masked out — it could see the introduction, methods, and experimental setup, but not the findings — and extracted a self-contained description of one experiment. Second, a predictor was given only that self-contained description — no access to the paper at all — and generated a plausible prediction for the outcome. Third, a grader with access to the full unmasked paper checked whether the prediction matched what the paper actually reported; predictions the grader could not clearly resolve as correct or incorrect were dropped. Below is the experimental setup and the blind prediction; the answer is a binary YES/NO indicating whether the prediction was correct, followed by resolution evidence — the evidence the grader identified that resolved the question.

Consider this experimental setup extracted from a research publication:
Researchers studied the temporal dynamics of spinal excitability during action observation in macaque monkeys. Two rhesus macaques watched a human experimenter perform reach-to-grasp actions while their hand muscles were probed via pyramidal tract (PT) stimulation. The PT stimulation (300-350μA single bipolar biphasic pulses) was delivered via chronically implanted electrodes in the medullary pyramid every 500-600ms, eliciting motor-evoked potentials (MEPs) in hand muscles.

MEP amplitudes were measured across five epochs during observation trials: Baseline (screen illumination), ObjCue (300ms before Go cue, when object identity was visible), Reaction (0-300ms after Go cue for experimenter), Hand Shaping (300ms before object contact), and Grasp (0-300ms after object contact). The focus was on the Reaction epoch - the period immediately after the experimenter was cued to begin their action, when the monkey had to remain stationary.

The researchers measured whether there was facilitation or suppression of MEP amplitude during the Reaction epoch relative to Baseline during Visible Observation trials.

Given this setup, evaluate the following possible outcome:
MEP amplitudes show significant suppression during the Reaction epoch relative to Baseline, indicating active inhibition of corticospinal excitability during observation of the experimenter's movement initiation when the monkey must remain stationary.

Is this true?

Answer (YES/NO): NO